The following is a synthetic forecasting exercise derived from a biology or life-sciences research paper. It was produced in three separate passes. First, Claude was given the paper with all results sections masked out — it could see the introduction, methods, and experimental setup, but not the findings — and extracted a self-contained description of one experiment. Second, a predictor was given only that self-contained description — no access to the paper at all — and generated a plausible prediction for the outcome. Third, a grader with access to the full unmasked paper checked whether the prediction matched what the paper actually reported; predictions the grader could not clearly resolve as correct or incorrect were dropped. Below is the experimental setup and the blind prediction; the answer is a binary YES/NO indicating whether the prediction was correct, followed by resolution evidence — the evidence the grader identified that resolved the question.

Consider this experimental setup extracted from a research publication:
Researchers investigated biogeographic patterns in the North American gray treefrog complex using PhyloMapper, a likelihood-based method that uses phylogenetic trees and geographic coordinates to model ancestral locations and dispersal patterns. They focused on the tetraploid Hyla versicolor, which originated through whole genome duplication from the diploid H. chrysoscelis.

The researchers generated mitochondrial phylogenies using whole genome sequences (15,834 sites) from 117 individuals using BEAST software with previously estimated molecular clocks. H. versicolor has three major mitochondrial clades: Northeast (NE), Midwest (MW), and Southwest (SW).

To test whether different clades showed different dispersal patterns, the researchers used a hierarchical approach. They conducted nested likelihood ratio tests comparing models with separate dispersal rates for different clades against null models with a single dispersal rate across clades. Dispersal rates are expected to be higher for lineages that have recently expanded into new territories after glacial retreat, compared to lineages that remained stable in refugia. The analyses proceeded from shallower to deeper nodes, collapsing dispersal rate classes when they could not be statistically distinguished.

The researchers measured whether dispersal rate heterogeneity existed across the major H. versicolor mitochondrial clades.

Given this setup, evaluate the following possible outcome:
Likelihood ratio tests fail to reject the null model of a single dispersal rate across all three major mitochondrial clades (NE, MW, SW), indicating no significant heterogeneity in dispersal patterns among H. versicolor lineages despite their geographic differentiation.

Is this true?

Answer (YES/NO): YES